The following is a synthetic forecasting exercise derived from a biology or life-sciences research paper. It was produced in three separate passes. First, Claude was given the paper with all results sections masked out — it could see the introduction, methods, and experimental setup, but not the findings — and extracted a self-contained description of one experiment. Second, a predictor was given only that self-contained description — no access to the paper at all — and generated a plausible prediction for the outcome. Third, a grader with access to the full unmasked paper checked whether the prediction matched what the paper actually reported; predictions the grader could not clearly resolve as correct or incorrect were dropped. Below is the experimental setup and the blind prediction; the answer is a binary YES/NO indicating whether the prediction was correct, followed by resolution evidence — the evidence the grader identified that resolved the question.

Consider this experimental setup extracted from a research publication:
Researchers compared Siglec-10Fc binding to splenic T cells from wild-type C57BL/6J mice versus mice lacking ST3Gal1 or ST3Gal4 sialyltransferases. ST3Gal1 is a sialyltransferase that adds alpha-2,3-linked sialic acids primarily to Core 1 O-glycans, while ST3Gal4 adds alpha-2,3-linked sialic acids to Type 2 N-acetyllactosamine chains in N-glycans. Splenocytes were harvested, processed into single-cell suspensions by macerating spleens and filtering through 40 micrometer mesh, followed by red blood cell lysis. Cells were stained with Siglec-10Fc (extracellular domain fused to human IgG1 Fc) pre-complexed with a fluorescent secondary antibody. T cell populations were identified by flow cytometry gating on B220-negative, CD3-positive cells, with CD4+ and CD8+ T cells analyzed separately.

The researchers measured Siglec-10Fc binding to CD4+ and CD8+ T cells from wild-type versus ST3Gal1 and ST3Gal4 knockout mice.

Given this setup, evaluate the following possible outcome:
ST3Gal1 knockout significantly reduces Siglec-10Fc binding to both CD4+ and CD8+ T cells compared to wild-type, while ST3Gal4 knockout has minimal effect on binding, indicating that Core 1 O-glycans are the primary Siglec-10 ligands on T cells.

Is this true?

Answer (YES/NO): NO